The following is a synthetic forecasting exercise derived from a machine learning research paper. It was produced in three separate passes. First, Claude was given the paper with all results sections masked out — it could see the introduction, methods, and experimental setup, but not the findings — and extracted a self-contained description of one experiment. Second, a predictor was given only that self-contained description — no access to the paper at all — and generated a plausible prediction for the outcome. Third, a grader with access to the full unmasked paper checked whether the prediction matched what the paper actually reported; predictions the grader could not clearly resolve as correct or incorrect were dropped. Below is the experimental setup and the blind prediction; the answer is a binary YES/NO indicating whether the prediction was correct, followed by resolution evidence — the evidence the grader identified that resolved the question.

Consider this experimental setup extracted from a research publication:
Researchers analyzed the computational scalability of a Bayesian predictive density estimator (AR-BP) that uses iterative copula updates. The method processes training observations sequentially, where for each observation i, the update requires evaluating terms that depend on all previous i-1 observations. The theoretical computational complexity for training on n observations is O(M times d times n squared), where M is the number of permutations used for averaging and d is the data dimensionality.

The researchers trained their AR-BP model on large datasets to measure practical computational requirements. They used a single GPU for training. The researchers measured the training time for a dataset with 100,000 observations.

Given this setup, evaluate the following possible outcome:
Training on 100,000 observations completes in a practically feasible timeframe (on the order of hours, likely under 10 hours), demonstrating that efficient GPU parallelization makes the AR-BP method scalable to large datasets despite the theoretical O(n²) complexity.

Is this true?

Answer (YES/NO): YES